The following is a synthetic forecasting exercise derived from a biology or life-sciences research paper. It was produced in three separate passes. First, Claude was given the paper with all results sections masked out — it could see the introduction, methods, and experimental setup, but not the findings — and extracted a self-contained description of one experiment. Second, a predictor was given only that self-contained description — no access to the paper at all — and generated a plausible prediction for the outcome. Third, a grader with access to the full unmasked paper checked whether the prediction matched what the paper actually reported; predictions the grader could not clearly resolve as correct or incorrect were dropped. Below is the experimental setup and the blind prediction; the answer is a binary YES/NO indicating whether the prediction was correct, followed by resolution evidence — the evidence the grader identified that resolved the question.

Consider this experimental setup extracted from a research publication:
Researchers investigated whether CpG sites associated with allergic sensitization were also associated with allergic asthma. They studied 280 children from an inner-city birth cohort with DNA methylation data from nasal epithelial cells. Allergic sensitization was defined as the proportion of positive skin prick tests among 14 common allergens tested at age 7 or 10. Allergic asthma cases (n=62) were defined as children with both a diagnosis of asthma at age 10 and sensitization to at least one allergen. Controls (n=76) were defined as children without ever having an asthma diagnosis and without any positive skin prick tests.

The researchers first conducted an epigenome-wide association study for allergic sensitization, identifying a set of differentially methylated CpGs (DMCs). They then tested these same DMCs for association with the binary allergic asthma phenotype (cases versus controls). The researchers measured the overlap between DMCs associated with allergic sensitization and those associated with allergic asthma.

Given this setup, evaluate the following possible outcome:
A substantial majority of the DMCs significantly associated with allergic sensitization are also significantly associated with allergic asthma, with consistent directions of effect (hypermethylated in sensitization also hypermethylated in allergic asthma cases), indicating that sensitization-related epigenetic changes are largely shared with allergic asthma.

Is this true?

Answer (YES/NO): YES